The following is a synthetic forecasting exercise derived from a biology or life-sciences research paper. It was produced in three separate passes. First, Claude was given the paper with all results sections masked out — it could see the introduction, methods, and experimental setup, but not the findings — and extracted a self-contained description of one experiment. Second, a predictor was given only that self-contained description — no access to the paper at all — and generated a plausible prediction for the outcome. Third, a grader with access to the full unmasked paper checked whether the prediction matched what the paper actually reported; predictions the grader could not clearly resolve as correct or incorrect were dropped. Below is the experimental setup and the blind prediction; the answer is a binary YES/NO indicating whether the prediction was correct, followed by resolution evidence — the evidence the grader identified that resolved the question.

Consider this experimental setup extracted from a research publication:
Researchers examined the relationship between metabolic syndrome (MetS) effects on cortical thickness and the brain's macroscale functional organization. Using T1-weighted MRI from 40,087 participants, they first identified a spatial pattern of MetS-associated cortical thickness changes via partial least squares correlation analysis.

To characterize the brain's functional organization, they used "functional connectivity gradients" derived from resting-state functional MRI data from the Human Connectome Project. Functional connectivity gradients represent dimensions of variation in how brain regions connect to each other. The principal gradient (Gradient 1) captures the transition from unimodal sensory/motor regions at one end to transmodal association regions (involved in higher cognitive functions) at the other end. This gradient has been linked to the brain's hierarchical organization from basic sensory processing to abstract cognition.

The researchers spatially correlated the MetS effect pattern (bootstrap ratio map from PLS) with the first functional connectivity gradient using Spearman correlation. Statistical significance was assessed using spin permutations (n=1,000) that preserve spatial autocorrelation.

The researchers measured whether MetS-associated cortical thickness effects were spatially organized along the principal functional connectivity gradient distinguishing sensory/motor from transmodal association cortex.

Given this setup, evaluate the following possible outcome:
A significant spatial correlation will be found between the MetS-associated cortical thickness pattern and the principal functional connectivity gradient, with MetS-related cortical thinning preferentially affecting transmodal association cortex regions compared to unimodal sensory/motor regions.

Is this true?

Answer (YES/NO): NO